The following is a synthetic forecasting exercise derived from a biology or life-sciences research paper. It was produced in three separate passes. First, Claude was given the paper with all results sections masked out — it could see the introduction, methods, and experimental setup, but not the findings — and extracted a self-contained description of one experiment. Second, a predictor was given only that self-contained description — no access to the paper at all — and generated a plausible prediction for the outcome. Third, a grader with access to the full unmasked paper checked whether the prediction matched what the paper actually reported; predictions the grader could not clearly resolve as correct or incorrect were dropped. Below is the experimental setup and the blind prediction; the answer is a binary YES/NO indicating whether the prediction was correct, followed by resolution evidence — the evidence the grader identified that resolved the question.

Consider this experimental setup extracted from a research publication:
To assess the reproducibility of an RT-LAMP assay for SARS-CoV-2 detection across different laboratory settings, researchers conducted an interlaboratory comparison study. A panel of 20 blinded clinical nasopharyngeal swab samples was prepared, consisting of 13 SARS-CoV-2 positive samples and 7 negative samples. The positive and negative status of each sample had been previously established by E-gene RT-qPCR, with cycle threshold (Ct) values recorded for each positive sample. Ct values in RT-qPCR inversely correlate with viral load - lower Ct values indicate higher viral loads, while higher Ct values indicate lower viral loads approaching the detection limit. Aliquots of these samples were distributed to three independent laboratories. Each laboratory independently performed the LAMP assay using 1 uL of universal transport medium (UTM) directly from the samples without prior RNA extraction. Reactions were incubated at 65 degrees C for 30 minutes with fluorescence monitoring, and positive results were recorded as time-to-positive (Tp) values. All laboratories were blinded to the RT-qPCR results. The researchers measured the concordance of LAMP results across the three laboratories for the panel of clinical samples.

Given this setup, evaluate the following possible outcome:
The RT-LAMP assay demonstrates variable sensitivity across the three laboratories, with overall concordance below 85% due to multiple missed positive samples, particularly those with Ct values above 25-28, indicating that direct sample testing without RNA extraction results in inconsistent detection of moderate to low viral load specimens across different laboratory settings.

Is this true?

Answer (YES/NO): NO